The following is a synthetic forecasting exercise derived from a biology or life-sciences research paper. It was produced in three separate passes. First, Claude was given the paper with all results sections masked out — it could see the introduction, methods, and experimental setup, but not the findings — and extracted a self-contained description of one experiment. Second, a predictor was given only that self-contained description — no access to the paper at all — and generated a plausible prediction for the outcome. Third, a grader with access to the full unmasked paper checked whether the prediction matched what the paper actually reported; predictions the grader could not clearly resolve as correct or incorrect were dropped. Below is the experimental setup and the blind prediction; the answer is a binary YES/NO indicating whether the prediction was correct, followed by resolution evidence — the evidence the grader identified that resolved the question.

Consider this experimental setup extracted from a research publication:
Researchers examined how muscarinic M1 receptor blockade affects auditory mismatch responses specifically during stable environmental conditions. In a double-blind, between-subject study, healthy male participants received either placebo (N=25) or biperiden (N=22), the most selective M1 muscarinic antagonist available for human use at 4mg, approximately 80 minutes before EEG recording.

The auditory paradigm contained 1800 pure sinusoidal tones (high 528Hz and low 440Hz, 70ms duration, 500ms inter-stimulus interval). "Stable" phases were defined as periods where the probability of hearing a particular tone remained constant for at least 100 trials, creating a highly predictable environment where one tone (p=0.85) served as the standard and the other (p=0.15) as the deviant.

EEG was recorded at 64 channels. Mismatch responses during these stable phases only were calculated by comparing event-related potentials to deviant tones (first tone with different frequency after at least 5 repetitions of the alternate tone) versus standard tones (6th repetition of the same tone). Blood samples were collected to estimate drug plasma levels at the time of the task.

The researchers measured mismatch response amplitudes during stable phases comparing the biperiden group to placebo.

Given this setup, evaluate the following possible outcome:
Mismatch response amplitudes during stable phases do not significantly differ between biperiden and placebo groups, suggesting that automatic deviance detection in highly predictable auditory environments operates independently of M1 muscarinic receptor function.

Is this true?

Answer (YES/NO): NO